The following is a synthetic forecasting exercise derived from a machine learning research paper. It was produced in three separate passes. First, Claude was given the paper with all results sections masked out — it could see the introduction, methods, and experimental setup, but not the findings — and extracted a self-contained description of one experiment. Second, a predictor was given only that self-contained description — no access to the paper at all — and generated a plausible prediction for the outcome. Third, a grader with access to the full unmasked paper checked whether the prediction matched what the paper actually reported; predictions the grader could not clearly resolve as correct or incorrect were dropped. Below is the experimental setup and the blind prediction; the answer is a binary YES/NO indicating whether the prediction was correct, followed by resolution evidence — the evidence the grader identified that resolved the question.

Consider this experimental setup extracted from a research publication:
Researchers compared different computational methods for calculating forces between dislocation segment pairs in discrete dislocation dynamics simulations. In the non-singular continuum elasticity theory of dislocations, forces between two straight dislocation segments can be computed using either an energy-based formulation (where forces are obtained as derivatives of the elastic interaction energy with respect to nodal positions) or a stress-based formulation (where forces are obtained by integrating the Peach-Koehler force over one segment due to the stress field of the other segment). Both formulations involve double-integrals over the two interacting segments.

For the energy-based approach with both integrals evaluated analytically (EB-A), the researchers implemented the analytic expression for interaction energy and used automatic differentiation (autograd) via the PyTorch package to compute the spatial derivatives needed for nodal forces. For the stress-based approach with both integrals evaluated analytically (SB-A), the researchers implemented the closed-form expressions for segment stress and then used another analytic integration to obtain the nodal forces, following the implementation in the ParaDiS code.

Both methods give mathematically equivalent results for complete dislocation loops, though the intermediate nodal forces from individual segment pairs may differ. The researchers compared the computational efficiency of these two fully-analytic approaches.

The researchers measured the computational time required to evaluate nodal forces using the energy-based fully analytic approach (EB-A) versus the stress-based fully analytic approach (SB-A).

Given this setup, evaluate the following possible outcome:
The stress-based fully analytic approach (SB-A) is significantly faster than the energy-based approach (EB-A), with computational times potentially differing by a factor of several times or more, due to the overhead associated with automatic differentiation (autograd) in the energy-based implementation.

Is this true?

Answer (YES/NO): YES